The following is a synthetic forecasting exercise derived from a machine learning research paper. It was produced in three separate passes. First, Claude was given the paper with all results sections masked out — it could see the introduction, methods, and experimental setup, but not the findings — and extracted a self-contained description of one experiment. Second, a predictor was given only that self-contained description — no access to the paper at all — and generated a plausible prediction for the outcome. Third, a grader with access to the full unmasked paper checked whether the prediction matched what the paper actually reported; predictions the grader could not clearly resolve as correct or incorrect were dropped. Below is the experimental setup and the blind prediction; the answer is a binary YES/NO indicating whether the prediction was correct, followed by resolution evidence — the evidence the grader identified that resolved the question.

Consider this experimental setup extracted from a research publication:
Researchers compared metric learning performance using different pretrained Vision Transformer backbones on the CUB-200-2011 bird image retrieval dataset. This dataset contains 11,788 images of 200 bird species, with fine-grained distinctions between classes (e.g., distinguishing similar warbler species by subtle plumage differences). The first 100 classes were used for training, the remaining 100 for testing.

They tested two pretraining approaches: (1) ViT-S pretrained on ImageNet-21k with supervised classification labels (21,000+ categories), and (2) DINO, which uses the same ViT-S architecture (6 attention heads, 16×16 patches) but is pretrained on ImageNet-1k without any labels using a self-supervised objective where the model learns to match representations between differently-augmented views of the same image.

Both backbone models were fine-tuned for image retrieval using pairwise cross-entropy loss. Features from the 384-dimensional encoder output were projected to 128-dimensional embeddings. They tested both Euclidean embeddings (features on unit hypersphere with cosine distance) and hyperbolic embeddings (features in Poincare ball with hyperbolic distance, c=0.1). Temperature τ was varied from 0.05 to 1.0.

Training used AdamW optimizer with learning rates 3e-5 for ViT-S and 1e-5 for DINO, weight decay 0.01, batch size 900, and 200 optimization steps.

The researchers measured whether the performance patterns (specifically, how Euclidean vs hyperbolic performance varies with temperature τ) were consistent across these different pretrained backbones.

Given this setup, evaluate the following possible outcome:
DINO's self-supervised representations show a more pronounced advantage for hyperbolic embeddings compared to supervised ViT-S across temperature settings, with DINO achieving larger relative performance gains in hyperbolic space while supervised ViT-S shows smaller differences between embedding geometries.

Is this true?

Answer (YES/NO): NO